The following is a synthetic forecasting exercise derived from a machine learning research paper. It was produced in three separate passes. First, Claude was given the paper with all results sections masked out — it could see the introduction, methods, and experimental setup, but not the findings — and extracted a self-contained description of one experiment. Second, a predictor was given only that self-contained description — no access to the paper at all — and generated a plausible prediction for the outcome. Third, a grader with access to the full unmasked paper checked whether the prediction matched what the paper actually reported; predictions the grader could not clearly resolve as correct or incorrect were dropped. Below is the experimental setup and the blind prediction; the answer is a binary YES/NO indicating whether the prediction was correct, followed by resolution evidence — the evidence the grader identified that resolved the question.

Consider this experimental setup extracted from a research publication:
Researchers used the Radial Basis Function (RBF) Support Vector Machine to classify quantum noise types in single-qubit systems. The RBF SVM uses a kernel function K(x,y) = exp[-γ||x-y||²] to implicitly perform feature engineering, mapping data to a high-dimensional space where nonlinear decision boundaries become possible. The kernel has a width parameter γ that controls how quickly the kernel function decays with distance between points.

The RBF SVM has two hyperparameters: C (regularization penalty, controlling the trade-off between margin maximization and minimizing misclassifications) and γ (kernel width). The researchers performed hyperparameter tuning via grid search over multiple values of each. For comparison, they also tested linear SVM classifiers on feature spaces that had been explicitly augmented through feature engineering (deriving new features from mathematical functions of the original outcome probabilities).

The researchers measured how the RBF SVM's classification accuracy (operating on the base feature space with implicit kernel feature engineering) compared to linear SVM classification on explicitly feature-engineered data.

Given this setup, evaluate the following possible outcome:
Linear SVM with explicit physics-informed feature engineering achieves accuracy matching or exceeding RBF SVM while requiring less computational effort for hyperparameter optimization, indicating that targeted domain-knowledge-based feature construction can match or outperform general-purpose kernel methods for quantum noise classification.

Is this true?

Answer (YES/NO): NO